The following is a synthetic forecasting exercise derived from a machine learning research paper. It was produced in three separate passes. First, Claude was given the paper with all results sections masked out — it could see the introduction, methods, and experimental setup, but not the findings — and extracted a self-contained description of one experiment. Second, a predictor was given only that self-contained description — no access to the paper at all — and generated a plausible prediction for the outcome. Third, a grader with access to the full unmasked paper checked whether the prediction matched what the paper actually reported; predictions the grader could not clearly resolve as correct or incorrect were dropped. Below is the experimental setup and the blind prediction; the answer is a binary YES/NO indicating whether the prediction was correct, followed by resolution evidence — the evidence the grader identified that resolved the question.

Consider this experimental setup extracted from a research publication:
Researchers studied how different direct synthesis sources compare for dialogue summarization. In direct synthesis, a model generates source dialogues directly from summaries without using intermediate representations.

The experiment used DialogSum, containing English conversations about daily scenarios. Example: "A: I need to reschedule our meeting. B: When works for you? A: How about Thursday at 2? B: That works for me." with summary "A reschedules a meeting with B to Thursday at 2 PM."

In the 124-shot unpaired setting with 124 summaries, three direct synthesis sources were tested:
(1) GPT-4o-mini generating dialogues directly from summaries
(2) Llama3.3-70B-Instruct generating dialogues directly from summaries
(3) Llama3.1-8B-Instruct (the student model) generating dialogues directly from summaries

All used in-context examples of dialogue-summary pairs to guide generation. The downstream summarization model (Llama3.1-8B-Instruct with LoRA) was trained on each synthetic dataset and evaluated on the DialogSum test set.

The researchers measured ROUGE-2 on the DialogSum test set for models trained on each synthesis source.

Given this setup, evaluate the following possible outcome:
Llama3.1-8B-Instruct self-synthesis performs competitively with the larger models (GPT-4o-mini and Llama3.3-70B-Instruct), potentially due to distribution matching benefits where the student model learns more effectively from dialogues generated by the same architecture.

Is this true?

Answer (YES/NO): YES